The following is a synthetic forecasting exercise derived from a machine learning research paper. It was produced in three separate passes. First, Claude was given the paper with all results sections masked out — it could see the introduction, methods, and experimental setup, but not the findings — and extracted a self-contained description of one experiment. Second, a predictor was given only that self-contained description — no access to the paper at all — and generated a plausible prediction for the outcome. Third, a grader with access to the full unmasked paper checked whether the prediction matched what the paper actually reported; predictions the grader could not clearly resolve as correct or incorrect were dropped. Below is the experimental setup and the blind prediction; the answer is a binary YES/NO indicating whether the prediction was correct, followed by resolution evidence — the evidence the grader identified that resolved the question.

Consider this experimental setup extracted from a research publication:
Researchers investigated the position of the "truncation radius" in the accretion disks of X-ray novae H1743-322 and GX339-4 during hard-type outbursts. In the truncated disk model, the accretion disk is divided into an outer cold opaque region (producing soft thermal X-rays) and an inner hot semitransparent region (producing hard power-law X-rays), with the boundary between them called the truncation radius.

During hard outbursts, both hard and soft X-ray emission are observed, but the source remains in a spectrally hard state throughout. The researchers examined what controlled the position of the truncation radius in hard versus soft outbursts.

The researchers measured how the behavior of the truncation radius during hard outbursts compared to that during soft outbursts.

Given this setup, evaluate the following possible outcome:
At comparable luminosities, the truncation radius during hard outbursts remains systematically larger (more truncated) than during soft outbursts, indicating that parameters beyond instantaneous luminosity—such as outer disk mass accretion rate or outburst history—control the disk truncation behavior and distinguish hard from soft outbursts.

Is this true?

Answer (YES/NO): NO